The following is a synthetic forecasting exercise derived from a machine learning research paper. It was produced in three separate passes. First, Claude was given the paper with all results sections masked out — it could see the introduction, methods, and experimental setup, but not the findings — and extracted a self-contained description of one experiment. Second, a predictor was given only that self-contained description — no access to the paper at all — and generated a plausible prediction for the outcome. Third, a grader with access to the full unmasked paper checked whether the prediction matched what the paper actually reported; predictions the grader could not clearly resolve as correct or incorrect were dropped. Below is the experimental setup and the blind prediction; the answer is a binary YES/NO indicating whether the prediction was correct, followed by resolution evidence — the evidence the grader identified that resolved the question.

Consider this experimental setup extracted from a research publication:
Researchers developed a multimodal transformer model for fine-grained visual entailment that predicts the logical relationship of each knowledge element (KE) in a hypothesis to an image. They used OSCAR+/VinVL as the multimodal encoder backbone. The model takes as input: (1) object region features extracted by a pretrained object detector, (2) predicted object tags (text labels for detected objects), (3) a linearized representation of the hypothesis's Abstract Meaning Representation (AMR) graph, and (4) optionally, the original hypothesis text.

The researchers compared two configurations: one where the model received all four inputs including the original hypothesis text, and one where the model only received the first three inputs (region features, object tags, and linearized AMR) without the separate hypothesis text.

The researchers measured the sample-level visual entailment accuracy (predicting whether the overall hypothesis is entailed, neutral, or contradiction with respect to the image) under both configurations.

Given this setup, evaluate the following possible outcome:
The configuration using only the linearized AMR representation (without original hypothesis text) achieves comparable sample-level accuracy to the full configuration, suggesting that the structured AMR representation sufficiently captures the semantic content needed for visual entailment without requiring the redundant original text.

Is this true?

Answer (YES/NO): NO